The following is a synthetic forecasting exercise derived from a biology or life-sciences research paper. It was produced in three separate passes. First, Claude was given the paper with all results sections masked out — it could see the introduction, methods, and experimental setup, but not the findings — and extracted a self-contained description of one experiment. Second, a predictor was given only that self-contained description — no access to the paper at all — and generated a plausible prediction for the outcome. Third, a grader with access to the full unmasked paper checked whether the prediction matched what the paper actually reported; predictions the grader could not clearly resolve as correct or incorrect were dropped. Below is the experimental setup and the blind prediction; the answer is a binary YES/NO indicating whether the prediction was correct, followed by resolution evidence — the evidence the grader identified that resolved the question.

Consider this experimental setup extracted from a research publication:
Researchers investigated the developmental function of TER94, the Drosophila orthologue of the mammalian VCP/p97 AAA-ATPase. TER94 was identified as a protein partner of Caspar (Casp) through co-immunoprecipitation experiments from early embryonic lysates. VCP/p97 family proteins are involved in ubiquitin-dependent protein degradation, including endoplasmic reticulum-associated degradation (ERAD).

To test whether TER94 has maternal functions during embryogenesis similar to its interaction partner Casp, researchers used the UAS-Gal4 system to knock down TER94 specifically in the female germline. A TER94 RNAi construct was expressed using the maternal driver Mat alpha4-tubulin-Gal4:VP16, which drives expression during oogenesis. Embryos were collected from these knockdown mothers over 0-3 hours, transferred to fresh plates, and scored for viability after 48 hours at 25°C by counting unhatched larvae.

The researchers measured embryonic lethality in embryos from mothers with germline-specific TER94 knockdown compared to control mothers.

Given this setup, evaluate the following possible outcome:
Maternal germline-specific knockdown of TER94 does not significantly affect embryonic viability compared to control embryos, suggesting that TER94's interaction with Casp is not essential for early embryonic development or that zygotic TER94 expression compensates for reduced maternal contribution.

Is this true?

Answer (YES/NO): NO